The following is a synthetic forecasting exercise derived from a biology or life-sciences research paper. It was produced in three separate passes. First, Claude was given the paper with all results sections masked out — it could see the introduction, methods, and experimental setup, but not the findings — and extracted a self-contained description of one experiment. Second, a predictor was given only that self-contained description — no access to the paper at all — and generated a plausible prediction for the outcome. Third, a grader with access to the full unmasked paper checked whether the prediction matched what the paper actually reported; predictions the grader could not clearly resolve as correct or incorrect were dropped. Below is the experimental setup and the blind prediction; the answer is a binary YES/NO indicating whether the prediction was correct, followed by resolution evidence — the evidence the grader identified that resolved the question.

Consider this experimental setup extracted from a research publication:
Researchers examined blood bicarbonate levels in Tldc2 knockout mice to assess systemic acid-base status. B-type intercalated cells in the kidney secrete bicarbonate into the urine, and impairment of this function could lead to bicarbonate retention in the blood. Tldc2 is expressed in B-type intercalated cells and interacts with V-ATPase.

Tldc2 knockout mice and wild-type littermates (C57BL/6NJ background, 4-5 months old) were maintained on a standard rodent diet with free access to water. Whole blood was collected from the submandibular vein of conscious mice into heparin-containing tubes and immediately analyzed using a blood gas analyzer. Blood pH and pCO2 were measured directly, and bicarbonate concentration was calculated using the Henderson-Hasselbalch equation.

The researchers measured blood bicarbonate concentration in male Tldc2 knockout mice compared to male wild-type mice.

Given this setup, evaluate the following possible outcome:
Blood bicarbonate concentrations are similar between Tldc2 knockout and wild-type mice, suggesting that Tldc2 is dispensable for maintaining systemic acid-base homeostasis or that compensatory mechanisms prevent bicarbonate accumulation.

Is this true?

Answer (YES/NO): NO